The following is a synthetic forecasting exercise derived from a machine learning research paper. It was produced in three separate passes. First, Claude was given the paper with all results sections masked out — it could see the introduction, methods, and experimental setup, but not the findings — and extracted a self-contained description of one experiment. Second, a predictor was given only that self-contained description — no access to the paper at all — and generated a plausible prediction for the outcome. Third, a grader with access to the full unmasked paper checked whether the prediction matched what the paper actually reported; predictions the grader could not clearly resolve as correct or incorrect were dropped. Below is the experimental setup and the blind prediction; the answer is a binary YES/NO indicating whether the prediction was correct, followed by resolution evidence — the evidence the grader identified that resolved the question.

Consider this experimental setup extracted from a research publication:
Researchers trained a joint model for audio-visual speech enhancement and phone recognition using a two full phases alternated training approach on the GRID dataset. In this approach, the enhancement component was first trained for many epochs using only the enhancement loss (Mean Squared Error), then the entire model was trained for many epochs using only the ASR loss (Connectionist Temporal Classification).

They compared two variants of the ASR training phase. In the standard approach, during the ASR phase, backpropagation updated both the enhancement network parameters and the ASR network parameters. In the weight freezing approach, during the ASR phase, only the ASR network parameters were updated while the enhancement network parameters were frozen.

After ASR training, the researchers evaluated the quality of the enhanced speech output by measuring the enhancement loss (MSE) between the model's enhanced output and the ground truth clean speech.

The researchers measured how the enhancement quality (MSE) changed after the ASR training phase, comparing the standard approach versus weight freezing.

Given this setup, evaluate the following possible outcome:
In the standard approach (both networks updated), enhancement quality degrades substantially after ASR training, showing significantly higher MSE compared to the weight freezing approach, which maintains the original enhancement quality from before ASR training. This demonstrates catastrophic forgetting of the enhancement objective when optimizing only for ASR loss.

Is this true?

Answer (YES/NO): YES